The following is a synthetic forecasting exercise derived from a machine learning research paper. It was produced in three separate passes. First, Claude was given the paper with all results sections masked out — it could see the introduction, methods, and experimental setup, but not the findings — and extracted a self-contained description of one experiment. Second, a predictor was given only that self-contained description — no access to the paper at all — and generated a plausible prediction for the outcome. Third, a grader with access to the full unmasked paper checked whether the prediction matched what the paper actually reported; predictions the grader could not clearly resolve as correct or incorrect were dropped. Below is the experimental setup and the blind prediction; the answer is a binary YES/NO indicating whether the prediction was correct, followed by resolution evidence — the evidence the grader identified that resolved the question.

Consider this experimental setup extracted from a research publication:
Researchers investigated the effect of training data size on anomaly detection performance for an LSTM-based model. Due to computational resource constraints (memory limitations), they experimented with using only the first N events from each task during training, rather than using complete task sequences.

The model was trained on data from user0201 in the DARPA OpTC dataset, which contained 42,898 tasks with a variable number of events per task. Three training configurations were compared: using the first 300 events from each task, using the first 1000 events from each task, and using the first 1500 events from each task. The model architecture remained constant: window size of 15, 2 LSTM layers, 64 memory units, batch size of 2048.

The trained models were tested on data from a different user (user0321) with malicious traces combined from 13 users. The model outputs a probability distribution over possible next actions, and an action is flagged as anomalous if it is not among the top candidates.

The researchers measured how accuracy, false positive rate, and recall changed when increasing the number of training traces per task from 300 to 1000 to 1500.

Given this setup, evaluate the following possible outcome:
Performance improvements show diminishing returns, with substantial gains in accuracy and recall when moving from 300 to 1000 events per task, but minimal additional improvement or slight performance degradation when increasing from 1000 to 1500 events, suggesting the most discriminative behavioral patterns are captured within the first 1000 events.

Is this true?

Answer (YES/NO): NO